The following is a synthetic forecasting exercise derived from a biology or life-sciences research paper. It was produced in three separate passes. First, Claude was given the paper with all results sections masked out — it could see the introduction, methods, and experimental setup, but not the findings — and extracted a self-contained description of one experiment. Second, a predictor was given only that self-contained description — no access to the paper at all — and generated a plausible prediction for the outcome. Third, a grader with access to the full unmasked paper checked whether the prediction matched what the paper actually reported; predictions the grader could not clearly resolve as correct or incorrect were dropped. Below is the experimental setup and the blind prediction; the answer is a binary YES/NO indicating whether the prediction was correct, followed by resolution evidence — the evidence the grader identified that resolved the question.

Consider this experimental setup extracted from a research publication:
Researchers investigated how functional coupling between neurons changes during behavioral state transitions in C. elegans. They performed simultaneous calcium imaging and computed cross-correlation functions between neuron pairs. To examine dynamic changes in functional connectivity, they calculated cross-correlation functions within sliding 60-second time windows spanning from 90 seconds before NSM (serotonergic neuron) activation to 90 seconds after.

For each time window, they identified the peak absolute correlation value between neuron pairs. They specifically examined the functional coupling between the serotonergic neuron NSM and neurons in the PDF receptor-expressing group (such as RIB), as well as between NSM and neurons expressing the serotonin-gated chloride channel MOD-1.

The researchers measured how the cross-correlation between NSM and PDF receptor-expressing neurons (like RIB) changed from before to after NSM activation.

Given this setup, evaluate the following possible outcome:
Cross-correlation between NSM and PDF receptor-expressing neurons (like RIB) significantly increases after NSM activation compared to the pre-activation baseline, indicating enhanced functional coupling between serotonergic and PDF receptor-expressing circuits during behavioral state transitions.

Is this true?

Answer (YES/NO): NO